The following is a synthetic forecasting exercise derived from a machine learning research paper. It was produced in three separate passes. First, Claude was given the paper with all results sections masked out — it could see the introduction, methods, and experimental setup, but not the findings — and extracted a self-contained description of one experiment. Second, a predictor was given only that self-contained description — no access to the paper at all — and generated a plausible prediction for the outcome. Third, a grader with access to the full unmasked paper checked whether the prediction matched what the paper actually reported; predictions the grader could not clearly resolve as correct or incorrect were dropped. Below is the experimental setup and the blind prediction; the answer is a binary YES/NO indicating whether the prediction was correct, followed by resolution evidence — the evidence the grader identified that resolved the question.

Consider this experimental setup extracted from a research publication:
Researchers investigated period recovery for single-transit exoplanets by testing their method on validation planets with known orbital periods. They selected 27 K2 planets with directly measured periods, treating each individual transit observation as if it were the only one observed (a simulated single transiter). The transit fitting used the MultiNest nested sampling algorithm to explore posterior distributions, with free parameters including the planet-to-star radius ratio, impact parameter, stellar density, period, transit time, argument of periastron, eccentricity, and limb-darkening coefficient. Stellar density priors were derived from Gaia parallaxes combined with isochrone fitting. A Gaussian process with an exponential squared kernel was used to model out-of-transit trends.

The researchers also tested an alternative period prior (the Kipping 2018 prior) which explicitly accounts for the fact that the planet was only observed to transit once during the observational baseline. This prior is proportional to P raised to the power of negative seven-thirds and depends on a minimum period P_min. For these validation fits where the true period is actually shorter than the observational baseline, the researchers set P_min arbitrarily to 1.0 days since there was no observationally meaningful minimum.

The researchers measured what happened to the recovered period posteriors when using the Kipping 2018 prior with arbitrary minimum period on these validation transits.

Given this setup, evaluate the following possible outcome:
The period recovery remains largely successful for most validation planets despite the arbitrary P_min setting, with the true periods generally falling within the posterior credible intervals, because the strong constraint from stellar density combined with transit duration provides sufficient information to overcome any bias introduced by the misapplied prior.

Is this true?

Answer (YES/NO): NO